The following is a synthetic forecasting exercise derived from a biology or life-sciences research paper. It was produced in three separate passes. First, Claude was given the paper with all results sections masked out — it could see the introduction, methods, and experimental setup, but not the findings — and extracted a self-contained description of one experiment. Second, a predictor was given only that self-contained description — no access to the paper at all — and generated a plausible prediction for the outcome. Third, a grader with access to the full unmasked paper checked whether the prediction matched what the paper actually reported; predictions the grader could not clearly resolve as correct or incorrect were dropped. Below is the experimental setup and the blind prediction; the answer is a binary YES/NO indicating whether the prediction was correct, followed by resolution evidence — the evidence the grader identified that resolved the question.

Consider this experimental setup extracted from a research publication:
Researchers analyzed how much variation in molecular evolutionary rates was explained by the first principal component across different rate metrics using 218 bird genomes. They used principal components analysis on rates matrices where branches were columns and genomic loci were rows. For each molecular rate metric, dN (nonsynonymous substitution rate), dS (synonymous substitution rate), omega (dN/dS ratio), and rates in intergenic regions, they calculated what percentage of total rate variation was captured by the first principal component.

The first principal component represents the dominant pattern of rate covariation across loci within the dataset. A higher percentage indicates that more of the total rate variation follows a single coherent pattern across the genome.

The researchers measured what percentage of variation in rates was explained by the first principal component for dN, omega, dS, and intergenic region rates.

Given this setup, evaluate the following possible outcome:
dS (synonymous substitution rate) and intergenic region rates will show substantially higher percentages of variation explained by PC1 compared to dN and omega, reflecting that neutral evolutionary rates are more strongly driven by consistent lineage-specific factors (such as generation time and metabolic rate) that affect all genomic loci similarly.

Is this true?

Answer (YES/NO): NO